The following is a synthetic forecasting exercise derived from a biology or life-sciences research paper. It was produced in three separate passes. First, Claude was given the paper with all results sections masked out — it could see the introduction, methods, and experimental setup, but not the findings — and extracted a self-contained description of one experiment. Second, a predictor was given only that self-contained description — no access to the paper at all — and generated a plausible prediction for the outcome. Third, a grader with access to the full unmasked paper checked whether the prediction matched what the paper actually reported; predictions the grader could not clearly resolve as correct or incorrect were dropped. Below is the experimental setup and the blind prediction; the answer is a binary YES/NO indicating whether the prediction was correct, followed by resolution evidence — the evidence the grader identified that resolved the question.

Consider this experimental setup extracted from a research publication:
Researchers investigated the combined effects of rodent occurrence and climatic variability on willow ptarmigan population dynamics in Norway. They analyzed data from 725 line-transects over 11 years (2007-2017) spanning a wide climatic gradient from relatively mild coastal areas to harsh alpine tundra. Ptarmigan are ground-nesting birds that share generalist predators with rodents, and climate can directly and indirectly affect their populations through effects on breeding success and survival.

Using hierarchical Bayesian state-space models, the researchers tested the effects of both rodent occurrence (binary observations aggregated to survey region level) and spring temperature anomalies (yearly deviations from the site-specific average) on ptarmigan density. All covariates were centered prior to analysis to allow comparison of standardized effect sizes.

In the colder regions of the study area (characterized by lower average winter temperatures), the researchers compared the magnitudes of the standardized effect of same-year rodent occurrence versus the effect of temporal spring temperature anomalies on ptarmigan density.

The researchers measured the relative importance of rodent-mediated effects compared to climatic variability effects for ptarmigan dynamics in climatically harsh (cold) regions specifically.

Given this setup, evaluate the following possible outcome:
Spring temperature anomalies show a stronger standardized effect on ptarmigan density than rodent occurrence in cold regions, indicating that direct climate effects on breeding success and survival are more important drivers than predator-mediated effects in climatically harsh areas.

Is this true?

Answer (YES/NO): NO